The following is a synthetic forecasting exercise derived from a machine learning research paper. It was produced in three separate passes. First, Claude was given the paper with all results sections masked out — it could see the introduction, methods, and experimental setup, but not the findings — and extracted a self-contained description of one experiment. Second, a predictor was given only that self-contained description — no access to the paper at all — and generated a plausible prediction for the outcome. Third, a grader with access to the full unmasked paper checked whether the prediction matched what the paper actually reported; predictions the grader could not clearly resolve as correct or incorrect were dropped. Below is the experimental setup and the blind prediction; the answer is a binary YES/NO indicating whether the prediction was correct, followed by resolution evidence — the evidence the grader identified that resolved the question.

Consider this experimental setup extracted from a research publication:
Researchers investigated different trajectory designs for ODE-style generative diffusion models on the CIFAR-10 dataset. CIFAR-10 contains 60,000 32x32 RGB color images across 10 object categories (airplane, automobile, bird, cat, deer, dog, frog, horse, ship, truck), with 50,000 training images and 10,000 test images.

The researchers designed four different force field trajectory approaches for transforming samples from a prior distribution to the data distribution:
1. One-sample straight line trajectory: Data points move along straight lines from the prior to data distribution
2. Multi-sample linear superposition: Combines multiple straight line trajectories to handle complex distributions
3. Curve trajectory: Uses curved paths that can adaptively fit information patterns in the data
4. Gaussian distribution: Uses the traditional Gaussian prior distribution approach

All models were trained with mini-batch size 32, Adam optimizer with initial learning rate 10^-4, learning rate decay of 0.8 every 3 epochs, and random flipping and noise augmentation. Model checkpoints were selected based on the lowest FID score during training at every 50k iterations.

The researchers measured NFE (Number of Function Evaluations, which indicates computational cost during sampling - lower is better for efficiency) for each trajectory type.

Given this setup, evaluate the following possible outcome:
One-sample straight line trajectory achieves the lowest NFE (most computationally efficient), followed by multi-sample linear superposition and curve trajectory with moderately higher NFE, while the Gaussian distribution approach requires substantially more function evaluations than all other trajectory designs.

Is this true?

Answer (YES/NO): NO